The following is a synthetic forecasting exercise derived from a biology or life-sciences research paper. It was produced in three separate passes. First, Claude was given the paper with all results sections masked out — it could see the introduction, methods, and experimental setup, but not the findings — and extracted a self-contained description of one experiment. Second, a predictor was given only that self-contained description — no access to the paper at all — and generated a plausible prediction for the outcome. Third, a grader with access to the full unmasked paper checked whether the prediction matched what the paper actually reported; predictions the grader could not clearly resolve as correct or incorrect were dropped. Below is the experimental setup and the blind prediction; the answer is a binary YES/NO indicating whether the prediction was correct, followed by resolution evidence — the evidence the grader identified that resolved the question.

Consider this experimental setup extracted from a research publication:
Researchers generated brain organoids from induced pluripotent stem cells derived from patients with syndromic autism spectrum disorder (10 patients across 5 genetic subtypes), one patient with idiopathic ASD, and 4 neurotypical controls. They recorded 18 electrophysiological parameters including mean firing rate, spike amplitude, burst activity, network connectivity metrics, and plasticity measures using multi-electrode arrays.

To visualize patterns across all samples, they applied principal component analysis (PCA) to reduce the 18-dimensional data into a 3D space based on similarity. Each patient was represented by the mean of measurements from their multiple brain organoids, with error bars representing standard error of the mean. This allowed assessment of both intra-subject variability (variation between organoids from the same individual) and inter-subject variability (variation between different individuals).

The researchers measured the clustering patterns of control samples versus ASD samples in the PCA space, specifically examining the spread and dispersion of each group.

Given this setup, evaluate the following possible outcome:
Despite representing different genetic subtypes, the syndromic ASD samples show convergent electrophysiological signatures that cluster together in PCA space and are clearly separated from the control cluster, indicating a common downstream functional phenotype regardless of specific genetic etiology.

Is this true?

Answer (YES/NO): NO